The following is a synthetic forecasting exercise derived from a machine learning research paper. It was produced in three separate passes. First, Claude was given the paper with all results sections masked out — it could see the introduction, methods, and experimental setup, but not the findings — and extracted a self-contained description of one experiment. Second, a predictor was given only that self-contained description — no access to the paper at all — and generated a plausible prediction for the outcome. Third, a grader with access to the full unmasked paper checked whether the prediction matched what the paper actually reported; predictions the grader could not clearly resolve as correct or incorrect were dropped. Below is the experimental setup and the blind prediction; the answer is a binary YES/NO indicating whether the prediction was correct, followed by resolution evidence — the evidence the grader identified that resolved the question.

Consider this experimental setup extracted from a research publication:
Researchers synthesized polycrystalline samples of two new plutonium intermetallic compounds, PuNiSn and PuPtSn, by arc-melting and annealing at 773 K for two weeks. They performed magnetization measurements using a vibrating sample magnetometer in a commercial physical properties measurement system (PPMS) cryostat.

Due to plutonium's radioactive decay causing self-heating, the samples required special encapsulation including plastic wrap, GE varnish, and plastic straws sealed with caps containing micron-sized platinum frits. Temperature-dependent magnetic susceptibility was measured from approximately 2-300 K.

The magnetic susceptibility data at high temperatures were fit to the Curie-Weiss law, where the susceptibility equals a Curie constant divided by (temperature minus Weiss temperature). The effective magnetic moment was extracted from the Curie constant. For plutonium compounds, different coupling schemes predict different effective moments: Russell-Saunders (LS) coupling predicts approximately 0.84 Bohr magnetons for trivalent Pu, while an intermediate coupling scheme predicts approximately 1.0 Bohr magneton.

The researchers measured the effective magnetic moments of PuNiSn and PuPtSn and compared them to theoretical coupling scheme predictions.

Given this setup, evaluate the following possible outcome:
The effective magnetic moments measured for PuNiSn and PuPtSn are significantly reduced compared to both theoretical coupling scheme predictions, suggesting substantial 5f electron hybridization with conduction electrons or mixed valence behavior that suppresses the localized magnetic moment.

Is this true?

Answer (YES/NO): NO